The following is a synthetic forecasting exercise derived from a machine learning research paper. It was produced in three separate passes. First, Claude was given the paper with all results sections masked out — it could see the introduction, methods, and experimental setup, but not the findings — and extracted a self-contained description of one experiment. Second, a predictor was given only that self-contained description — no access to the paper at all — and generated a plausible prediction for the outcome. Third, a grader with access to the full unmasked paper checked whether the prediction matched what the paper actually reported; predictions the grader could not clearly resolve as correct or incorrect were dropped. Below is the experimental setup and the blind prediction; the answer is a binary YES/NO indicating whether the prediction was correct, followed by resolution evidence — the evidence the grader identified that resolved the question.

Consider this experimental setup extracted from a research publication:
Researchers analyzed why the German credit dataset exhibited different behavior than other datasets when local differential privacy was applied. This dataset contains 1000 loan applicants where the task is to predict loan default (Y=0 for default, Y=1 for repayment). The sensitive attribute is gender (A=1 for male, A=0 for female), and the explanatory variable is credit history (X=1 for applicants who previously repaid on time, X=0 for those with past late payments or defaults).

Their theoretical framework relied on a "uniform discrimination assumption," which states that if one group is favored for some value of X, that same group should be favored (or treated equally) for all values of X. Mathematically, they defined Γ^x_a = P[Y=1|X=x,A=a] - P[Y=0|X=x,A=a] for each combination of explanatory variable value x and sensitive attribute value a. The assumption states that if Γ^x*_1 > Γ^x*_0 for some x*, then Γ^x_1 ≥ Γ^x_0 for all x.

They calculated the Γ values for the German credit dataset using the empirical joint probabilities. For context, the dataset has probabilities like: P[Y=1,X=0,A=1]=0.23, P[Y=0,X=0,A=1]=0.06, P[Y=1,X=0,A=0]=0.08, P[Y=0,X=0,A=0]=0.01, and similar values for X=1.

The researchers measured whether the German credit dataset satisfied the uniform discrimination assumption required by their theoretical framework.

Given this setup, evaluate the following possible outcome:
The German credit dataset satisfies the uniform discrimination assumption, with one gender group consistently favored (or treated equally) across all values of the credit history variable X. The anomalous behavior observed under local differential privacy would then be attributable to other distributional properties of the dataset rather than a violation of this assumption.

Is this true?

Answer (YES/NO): NO